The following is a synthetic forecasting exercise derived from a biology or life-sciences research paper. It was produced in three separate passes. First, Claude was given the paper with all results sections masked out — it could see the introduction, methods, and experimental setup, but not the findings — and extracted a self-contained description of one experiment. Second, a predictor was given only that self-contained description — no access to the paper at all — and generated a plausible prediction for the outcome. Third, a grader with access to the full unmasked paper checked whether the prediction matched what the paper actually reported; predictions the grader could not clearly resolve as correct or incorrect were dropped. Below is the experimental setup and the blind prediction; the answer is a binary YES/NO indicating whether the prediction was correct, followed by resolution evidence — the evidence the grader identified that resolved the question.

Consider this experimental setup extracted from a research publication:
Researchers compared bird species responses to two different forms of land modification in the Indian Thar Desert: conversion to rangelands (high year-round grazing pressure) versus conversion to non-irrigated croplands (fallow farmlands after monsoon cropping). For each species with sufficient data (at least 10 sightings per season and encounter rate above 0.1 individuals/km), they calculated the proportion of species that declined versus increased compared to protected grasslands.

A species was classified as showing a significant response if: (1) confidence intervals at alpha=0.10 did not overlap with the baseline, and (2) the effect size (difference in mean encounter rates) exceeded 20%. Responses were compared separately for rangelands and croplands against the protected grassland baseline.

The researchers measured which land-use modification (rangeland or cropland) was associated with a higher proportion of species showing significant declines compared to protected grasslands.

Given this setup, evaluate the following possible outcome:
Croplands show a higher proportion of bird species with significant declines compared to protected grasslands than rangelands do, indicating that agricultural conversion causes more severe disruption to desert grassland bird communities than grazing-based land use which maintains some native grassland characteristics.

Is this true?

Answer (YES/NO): YES